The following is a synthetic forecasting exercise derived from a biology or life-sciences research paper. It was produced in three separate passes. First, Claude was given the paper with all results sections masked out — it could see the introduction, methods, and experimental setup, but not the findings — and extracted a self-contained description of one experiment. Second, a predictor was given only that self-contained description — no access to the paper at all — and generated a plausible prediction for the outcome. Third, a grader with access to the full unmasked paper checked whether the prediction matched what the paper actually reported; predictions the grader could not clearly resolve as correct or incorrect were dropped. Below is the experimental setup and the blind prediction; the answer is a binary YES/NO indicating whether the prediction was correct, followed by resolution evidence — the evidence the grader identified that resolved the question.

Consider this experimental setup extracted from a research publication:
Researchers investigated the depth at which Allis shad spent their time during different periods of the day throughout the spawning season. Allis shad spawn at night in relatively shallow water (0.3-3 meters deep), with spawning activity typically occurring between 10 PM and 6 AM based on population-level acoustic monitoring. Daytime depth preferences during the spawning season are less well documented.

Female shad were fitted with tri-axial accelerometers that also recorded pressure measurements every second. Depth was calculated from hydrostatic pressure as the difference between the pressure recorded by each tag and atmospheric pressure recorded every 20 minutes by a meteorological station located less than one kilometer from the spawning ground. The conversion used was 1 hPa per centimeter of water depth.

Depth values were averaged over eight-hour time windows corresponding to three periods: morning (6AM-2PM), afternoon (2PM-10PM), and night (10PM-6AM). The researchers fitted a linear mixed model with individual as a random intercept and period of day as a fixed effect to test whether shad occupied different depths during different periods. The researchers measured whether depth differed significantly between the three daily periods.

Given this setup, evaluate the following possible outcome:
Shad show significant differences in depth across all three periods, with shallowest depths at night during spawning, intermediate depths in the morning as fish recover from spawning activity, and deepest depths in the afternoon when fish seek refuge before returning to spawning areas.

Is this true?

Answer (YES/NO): NO